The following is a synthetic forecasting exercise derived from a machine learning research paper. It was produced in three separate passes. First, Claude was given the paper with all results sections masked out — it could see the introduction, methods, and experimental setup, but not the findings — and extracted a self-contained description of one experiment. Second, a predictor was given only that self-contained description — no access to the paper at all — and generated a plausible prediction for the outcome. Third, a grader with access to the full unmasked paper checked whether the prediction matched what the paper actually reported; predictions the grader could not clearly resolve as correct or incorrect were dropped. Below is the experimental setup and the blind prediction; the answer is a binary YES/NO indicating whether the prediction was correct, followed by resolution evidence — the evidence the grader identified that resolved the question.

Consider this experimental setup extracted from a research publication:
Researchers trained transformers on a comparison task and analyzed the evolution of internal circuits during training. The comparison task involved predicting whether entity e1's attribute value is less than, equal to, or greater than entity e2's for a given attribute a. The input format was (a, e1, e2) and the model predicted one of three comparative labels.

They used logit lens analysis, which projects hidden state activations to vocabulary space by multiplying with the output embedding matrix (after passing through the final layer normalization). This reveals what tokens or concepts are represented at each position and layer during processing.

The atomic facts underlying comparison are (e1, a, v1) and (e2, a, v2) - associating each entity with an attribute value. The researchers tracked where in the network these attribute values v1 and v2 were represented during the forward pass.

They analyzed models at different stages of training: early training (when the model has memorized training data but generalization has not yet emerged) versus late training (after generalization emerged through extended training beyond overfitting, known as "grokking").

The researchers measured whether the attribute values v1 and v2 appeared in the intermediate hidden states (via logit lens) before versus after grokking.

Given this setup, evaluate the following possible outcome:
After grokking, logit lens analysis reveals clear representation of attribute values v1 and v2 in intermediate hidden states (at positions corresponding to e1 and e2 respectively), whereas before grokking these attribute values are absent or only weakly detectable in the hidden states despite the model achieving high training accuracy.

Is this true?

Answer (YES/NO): YES